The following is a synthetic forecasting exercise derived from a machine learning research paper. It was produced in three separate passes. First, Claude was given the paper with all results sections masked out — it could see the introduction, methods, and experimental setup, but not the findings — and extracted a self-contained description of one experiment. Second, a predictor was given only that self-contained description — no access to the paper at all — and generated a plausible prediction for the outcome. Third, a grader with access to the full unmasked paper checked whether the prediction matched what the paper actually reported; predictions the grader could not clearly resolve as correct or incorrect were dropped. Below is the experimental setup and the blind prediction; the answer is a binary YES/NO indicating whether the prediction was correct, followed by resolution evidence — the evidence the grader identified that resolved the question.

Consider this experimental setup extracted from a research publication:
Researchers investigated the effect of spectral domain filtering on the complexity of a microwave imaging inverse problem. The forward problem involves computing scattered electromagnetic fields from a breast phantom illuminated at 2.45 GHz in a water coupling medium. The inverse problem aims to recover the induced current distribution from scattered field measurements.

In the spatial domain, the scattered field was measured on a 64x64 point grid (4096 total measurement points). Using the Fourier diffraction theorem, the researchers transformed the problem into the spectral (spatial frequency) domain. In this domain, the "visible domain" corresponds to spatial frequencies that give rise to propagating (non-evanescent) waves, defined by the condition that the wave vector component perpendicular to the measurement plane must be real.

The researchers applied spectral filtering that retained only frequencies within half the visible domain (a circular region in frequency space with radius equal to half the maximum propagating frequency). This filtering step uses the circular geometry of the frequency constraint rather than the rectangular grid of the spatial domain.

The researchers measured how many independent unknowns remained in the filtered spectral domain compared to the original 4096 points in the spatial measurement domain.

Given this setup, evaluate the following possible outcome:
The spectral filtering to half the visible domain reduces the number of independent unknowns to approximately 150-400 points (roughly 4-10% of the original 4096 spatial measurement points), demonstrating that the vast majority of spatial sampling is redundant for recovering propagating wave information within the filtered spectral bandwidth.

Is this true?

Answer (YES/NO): YES